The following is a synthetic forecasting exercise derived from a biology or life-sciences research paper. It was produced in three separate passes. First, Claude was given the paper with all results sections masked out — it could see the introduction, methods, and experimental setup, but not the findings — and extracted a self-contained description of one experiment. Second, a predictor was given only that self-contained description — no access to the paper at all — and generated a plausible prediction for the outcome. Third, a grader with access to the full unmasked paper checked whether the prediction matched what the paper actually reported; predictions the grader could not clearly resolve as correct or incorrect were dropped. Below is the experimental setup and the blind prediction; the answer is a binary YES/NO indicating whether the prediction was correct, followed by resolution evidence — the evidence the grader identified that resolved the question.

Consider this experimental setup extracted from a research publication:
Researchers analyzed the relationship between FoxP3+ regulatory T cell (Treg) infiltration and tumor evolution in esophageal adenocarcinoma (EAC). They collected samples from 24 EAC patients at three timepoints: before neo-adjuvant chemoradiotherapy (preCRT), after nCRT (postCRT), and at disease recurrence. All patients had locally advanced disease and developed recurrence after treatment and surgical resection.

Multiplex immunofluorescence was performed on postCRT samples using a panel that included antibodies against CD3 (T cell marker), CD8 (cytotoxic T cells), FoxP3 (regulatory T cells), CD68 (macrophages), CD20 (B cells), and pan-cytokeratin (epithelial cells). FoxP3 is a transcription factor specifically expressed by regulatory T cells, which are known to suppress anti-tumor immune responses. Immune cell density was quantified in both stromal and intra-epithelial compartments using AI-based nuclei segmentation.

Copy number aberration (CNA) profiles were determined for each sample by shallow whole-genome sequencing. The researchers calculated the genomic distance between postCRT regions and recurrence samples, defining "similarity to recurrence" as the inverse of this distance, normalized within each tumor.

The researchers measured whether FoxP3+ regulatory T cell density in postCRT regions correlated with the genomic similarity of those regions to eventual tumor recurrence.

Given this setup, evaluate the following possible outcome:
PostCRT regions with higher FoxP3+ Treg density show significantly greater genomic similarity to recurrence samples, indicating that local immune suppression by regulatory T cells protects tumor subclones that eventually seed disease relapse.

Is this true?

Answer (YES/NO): NO